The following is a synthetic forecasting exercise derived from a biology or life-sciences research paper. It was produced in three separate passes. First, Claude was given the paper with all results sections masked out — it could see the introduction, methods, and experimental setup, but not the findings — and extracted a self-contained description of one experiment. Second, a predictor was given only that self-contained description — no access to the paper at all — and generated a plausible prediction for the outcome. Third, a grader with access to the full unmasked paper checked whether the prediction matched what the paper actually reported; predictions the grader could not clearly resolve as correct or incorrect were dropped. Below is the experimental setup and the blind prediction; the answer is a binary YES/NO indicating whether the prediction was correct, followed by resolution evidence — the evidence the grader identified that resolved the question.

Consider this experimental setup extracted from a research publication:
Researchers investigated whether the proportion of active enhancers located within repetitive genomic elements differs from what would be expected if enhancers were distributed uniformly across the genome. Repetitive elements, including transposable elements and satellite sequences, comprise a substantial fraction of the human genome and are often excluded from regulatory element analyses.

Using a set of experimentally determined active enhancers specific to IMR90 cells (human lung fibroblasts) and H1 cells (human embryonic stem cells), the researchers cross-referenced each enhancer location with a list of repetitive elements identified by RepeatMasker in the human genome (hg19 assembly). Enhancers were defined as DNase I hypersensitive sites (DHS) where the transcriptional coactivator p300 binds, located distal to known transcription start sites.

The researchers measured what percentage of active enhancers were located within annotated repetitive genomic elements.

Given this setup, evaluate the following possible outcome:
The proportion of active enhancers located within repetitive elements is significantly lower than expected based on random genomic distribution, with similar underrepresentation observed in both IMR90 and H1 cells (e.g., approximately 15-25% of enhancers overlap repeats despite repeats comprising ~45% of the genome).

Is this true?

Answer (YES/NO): NO